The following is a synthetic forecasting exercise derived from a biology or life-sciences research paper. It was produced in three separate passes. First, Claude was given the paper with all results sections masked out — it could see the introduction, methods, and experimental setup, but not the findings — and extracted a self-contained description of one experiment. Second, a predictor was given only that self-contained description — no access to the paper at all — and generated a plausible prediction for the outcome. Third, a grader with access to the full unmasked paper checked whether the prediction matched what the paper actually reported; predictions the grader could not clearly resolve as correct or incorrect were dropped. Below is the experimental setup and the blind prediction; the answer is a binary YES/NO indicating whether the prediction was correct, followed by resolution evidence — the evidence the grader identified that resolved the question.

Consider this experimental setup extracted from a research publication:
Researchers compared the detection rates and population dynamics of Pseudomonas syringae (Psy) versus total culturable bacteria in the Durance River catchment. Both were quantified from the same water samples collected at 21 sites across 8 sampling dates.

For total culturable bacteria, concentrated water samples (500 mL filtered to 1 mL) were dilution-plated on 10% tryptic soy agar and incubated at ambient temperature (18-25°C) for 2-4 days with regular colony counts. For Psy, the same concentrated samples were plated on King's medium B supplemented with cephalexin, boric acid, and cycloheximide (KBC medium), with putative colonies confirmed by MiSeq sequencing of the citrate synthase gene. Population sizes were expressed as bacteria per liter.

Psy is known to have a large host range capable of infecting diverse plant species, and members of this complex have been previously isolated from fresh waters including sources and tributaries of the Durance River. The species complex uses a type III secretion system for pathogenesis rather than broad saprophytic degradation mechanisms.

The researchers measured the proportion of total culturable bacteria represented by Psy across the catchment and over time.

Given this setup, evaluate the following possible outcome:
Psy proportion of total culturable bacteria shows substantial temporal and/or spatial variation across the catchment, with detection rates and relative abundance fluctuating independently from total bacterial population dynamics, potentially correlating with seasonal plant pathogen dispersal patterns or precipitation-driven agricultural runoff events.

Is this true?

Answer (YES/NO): NO